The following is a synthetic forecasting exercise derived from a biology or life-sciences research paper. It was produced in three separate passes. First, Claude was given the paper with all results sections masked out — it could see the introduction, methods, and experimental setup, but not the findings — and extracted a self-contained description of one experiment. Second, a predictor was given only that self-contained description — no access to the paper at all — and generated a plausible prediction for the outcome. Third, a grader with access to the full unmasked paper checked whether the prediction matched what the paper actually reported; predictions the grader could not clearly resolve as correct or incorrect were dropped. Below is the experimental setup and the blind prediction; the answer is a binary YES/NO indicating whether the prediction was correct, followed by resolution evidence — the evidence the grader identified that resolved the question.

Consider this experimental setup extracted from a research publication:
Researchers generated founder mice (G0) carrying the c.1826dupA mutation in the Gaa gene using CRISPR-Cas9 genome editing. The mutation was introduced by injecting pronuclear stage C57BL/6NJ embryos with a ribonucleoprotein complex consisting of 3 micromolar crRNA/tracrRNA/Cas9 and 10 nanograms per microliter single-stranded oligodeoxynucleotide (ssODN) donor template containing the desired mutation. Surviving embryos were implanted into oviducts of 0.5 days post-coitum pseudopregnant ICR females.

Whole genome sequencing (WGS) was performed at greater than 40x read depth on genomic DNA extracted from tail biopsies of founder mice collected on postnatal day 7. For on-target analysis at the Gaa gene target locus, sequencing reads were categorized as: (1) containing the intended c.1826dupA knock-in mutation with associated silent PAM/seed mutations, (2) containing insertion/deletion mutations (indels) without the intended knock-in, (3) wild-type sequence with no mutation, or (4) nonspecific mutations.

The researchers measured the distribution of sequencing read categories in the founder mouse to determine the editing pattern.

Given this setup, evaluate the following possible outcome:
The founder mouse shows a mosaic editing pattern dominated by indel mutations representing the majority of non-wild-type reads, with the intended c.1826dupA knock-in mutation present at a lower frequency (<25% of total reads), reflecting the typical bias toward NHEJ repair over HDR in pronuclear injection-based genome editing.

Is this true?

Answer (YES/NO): NO